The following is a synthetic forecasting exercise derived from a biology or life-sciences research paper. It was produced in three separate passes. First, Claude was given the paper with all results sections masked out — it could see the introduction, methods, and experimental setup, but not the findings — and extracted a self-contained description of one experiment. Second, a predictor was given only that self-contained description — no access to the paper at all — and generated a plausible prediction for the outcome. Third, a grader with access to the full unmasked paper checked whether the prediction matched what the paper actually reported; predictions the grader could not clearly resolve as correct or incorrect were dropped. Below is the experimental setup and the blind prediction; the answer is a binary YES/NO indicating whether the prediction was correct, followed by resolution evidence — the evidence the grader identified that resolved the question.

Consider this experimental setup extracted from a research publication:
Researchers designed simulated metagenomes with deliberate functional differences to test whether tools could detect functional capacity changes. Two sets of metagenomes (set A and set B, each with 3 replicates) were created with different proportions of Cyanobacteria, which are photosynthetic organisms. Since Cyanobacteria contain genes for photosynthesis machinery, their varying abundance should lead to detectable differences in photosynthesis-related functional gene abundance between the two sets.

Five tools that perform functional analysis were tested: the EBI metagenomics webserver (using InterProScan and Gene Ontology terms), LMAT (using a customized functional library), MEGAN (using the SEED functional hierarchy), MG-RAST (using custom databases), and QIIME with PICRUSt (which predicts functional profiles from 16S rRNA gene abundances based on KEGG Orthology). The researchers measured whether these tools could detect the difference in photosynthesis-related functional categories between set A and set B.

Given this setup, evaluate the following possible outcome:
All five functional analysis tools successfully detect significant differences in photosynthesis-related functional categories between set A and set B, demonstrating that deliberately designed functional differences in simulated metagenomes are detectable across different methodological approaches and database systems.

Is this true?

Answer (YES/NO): NO